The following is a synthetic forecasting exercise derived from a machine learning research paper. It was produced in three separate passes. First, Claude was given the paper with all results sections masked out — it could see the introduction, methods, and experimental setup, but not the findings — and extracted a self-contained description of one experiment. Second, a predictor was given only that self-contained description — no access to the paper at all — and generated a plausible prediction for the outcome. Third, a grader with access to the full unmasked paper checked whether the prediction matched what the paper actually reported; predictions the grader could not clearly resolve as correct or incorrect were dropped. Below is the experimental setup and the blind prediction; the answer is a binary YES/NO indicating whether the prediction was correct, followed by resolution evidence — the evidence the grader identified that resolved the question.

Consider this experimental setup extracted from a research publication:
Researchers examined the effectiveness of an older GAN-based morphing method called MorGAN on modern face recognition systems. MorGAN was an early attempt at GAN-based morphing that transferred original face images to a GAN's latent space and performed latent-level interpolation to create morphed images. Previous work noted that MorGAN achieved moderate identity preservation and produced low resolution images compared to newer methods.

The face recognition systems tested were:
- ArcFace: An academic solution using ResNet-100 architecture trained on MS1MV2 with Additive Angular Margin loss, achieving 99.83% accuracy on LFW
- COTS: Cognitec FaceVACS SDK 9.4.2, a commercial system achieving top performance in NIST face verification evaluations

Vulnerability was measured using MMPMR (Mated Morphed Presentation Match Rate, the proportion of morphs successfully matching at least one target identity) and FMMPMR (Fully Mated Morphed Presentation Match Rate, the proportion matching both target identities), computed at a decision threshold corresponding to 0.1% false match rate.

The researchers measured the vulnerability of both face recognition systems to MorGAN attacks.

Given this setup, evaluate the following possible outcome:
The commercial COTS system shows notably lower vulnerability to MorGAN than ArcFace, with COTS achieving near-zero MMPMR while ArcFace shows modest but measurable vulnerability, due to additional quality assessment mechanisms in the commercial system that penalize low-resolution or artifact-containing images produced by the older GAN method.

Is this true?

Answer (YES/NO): NO